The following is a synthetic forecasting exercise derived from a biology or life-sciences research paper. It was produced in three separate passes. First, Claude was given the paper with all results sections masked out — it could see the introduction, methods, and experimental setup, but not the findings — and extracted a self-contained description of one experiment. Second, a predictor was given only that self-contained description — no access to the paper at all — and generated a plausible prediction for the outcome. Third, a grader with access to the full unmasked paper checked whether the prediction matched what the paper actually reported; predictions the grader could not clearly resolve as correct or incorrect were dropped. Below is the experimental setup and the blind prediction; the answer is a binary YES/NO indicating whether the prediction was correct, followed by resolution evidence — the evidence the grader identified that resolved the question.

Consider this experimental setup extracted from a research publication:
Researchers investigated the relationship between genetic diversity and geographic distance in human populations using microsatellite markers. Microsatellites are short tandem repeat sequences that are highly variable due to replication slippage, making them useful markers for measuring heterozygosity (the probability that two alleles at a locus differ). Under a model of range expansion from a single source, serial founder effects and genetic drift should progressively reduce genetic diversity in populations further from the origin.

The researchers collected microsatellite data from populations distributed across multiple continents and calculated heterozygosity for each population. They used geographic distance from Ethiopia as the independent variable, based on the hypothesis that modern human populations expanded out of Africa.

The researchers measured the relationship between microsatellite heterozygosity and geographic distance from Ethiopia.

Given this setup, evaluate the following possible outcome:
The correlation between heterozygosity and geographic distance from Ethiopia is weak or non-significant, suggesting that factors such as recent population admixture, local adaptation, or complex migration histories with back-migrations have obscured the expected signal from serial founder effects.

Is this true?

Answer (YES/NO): NO